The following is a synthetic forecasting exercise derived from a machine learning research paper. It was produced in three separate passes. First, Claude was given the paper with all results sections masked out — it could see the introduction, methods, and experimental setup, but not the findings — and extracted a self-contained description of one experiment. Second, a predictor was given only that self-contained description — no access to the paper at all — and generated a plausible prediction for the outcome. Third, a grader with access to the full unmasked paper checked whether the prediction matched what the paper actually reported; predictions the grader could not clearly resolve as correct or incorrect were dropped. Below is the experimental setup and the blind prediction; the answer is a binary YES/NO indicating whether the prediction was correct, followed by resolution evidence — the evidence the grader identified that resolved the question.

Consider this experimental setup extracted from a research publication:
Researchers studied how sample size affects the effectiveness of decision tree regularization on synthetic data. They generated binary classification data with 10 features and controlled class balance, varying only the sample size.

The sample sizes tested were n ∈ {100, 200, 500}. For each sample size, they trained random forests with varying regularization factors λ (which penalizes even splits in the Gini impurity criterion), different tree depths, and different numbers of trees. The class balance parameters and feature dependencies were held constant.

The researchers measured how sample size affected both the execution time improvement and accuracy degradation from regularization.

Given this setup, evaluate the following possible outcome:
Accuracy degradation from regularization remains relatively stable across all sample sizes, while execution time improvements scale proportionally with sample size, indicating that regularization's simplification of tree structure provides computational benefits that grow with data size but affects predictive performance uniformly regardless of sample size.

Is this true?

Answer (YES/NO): NO